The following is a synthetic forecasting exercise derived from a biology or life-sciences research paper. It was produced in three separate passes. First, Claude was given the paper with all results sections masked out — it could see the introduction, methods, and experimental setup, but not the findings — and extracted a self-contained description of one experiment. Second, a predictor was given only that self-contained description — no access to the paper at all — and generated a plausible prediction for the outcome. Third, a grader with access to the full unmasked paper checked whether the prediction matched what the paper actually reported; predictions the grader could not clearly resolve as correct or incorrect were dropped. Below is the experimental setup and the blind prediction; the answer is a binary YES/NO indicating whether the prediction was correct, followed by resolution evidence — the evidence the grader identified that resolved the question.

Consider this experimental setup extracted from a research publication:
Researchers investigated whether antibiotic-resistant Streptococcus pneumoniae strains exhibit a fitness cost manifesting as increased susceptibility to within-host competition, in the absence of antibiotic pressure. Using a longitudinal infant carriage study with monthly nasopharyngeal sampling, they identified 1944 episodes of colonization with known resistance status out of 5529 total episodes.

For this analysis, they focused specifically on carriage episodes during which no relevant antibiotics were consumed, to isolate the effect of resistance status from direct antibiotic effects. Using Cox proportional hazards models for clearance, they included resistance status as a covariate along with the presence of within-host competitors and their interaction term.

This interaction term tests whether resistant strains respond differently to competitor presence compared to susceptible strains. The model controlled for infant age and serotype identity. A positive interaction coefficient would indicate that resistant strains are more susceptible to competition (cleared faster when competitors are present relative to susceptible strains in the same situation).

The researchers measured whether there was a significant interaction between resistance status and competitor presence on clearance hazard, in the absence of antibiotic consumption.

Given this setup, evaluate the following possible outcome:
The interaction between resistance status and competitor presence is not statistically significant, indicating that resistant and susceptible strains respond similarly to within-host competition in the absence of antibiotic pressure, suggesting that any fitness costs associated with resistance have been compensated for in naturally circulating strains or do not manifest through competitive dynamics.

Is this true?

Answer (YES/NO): YES